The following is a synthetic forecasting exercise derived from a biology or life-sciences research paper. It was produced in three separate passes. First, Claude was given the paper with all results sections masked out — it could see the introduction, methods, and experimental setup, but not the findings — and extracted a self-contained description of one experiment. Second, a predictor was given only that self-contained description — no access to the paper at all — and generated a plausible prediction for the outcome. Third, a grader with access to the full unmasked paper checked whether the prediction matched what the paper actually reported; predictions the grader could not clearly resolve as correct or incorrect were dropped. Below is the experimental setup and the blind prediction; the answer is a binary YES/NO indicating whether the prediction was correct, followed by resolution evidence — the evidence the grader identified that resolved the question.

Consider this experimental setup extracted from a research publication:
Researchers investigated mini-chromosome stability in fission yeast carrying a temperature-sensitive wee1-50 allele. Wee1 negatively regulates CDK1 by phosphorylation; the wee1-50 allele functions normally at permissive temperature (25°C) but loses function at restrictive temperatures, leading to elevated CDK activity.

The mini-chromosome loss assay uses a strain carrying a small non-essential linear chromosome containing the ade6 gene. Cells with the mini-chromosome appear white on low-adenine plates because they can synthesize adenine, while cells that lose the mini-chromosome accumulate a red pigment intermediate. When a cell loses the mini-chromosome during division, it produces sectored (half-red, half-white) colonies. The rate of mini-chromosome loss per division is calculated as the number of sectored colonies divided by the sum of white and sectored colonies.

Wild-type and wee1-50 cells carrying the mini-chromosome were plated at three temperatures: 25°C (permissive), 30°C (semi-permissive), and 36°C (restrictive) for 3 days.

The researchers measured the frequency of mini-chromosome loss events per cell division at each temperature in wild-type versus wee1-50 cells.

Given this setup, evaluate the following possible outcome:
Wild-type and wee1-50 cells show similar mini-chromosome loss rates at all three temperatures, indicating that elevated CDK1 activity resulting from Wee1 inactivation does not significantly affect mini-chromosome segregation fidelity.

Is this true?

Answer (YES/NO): NO